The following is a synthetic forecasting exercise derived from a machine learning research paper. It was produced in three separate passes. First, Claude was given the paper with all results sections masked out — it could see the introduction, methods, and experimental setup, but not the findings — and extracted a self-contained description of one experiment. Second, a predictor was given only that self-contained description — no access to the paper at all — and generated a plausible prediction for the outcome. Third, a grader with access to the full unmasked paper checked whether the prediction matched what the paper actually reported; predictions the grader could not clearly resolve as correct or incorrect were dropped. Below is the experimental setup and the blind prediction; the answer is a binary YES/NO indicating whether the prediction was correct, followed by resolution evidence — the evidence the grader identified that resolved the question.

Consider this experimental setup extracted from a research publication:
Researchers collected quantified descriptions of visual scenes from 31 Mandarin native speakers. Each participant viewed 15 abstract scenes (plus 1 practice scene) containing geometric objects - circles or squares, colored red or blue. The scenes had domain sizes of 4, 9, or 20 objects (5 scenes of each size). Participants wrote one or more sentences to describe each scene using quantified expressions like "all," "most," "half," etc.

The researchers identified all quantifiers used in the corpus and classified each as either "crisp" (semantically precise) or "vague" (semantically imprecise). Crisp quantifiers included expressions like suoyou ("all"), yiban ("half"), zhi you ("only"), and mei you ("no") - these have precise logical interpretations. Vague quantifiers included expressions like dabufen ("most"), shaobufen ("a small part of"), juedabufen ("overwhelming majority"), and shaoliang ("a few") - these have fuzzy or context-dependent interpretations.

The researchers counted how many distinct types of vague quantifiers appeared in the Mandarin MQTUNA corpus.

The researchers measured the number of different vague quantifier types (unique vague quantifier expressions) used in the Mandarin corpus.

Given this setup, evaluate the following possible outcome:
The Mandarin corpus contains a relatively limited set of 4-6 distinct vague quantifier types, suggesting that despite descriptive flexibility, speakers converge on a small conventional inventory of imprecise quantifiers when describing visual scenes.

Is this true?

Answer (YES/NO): NO